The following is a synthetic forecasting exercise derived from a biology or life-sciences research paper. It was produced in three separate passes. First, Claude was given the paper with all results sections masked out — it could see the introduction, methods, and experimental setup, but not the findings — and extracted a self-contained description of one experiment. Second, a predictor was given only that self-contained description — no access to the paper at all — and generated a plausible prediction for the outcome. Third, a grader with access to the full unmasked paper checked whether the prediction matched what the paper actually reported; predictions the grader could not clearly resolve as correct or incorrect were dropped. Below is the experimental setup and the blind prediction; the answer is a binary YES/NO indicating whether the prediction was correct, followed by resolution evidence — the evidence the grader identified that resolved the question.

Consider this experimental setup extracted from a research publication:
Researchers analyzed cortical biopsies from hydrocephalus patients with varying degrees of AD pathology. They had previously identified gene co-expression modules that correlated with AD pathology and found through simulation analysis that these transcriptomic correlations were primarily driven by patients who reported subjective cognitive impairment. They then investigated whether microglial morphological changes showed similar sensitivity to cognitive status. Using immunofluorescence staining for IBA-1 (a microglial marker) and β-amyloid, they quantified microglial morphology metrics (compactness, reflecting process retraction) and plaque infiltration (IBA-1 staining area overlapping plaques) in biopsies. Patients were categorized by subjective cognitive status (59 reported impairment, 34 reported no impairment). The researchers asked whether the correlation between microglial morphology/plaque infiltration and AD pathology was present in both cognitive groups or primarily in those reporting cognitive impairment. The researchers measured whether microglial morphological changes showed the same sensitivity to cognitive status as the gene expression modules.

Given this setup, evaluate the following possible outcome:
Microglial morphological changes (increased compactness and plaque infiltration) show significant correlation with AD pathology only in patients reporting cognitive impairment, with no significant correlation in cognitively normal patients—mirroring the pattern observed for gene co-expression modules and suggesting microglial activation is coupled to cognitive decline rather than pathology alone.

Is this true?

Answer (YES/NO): NO